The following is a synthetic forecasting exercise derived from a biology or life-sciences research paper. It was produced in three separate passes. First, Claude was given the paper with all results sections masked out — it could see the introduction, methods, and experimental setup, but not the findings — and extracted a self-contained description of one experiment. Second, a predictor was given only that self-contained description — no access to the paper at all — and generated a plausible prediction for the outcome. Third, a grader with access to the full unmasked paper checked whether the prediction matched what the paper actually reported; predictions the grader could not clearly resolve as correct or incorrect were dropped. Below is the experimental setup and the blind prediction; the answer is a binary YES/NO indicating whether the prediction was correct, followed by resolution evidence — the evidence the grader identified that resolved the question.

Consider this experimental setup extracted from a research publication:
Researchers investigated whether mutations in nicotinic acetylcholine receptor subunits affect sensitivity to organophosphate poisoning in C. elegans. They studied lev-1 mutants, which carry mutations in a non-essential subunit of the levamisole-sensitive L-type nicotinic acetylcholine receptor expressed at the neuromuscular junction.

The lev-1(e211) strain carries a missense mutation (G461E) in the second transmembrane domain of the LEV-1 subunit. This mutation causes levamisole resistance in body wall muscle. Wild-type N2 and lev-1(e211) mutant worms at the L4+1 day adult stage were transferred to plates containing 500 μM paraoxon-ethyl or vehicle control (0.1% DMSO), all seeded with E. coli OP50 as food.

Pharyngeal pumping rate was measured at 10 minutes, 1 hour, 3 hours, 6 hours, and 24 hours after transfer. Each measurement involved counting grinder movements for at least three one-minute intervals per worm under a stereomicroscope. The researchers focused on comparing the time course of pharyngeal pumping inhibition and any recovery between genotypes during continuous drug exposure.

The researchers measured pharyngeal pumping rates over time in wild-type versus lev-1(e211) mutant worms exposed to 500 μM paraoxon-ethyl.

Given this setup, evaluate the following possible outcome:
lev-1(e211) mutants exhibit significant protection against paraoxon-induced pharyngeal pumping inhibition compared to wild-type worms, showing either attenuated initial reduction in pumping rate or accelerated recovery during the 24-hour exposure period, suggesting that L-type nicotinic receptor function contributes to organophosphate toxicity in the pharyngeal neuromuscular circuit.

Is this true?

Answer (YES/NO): YES